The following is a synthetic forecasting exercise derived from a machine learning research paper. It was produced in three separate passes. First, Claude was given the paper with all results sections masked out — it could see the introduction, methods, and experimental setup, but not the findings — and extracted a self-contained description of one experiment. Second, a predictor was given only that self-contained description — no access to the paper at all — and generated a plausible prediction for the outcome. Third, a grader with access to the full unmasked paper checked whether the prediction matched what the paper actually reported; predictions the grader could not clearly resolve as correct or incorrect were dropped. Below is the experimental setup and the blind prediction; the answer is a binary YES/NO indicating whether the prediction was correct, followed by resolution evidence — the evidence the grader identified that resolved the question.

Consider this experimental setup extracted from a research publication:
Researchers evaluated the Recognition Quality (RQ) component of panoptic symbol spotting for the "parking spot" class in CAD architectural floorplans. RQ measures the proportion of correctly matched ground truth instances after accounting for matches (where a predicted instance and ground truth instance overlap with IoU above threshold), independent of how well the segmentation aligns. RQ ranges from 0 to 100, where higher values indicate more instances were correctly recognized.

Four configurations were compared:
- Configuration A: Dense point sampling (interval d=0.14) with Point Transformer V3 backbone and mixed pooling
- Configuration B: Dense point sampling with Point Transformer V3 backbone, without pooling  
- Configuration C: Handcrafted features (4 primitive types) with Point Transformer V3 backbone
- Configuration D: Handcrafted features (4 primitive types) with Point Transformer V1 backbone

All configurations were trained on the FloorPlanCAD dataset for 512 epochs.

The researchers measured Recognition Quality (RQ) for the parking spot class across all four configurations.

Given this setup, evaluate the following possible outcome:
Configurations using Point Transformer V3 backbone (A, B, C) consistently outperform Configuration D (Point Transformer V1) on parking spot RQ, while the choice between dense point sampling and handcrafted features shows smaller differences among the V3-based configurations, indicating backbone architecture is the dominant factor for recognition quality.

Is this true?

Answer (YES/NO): NO